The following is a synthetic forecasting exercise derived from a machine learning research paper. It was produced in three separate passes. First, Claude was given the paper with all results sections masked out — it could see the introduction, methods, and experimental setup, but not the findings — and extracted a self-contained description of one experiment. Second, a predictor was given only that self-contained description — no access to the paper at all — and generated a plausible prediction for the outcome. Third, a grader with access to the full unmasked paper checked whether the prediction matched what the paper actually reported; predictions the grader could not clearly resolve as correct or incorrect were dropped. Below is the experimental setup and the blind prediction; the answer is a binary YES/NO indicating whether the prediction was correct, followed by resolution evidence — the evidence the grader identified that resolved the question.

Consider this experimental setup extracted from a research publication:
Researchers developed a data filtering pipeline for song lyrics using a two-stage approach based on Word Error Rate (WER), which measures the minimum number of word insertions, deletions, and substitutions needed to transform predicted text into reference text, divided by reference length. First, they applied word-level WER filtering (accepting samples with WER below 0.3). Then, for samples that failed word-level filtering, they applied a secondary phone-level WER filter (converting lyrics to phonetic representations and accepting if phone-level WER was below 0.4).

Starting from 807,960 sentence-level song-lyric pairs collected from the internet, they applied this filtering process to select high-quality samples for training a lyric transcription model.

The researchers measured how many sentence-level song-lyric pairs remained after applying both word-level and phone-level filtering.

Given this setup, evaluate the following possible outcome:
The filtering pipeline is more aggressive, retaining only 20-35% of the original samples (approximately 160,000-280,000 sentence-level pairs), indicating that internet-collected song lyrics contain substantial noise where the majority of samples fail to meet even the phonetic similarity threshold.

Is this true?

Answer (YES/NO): YES